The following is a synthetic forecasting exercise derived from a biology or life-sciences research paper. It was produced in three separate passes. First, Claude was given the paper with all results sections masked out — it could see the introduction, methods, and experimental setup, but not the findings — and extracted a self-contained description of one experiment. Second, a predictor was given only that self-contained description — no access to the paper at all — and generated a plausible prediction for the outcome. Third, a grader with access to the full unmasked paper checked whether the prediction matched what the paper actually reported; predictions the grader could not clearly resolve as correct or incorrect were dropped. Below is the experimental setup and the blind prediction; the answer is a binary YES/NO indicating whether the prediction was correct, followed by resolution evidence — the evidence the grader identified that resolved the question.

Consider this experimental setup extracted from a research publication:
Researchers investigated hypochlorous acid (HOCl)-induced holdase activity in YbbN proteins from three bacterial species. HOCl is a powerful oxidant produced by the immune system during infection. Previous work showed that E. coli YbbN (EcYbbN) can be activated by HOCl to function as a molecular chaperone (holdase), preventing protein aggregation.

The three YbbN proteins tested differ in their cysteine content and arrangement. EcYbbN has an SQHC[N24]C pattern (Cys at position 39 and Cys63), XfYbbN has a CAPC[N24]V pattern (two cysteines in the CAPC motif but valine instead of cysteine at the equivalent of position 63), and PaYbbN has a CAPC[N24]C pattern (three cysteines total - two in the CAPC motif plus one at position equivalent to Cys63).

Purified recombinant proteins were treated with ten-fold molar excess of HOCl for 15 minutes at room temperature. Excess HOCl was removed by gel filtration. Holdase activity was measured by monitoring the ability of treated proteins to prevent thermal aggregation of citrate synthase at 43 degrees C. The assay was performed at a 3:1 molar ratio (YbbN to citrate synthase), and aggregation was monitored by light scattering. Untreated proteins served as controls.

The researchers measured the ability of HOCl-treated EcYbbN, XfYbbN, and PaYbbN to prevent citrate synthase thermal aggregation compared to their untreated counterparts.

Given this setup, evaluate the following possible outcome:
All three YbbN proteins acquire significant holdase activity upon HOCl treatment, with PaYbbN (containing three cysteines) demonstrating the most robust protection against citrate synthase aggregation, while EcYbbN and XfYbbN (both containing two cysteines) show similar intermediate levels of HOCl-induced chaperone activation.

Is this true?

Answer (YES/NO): NO